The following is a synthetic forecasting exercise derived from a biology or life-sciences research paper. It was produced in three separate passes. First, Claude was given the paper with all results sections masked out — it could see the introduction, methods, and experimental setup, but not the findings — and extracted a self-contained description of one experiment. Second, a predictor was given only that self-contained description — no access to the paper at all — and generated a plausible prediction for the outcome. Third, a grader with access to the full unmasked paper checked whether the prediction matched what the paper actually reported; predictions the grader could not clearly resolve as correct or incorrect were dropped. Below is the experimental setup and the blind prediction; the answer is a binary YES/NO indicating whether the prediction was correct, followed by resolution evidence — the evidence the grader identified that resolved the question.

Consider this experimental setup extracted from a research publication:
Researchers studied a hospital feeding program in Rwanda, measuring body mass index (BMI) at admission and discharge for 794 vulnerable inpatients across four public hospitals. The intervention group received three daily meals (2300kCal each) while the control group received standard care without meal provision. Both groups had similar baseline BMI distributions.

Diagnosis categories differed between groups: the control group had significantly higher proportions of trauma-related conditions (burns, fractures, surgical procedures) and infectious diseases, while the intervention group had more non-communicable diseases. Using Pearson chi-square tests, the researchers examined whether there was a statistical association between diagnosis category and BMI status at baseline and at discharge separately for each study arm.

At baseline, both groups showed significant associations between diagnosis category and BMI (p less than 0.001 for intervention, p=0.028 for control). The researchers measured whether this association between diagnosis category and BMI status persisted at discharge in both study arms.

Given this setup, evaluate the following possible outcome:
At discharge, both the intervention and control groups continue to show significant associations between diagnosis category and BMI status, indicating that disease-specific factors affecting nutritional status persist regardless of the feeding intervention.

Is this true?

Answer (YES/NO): NO